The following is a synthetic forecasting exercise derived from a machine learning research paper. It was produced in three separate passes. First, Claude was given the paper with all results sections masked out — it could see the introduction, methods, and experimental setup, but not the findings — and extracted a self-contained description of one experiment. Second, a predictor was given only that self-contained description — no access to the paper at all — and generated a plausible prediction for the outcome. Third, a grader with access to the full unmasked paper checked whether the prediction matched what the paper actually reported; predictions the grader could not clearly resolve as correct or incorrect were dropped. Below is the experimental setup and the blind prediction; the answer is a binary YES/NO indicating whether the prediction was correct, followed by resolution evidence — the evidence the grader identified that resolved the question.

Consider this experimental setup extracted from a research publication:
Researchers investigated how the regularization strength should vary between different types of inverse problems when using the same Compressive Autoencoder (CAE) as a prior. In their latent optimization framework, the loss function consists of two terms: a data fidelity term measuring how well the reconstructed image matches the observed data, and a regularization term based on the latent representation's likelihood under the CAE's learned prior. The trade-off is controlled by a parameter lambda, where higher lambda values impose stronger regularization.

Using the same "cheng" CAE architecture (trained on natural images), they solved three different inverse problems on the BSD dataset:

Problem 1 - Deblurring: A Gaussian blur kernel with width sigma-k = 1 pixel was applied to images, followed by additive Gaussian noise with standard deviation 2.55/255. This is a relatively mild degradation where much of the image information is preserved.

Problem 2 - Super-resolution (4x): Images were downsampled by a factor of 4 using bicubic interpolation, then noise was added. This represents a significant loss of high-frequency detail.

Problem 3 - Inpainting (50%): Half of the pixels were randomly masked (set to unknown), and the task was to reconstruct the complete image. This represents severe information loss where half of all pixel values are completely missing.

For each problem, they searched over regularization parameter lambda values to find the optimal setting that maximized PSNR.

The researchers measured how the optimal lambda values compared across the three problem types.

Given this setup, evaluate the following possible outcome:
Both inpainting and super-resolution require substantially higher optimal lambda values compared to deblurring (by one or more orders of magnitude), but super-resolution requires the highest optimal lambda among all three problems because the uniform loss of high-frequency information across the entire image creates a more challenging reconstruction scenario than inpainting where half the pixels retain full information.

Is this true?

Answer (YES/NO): NO